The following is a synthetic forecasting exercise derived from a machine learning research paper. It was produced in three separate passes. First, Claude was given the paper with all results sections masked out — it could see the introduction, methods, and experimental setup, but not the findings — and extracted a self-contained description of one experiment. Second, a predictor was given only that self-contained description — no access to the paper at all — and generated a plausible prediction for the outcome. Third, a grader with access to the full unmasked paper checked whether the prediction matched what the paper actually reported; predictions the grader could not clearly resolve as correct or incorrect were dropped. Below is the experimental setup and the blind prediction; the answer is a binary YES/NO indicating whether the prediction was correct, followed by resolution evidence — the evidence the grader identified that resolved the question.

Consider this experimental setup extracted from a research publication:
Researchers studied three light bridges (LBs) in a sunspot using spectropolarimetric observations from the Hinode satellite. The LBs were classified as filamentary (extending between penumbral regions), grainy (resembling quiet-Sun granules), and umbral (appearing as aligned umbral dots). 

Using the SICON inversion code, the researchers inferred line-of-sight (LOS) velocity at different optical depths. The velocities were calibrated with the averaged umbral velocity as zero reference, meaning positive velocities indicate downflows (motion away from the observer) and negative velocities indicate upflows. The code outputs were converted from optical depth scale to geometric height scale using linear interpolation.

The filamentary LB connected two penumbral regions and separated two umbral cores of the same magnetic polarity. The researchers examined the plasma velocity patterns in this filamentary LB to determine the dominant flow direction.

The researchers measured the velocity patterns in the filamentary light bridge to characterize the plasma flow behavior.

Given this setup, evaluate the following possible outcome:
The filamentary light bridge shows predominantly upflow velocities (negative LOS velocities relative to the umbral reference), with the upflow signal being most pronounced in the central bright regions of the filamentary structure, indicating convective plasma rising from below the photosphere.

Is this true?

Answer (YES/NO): NO